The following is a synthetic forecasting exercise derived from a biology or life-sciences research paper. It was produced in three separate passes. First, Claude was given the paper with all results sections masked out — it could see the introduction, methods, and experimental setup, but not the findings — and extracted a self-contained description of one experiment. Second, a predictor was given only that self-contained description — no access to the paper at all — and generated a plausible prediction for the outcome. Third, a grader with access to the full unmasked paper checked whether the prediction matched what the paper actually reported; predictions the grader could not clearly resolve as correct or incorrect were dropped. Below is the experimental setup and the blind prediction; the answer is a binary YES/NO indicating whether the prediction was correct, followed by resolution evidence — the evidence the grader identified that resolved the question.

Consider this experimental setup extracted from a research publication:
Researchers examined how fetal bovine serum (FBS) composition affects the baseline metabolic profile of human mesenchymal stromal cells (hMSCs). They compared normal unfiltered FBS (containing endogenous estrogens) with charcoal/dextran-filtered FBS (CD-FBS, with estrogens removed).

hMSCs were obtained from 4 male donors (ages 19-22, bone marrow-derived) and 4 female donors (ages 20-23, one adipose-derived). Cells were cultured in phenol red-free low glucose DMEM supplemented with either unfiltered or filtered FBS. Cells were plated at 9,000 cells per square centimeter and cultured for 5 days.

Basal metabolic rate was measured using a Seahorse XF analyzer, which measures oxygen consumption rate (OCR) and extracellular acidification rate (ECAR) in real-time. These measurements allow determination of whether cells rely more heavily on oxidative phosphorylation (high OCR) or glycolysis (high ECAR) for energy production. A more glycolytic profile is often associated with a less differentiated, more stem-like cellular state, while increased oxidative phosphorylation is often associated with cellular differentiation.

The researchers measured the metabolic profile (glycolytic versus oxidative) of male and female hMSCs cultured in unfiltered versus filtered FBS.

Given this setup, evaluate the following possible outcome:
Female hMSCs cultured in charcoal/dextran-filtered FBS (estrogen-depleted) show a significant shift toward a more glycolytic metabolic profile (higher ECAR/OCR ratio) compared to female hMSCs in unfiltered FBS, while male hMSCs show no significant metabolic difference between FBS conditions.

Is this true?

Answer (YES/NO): YES